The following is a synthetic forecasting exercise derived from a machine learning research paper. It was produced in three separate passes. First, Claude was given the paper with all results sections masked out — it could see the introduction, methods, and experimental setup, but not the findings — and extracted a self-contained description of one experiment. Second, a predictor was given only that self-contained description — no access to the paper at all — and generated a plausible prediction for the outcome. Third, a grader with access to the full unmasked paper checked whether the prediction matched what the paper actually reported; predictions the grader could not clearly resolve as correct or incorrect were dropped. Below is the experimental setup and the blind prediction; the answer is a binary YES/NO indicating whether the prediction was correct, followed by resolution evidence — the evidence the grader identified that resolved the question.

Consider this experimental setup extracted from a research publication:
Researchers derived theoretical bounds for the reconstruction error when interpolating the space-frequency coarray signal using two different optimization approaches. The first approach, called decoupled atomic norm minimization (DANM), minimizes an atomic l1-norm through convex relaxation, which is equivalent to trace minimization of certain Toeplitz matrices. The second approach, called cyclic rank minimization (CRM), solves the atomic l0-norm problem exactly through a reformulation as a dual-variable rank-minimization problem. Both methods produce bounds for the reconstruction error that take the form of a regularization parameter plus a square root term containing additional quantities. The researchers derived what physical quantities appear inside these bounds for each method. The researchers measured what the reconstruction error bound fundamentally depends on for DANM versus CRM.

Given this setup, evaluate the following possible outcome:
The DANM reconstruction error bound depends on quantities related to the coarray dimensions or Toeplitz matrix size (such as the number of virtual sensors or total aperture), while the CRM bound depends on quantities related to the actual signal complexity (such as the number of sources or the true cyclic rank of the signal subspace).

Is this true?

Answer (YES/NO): YES